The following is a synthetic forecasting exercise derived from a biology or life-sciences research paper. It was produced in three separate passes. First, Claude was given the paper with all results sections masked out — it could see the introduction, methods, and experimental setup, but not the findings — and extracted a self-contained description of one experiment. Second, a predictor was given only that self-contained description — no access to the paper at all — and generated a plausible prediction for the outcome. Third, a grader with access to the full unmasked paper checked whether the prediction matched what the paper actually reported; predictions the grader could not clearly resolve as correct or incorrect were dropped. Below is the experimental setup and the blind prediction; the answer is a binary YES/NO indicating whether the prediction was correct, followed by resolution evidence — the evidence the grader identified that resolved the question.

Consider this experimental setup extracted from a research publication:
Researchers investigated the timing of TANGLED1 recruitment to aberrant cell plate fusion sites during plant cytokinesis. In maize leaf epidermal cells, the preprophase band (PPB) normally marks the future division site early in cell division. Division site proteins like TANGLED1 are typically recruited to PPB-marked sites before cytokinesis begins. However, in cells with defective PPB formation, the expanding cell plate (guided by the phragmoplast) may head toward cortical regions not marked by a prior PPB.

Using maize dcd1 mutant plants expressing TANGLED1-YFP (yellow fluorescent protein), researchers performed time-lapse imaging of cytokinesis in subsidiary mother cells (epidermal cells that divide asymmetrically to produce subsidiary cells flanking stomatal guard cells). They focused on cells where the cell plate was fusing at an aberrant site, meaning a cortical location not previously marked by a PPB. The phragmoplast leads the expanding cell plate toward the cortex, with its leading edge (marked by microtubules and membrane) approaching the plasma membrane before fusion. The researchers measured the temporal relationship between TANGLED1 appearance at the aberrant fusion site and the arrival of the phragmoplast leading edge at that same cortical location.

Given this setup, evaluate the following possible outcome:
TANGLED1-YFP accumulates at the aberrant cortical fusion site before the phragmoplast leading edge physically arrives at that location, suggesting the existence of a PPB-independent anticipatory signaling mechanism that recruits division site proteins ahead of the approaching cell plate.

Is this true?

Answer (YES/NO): NO